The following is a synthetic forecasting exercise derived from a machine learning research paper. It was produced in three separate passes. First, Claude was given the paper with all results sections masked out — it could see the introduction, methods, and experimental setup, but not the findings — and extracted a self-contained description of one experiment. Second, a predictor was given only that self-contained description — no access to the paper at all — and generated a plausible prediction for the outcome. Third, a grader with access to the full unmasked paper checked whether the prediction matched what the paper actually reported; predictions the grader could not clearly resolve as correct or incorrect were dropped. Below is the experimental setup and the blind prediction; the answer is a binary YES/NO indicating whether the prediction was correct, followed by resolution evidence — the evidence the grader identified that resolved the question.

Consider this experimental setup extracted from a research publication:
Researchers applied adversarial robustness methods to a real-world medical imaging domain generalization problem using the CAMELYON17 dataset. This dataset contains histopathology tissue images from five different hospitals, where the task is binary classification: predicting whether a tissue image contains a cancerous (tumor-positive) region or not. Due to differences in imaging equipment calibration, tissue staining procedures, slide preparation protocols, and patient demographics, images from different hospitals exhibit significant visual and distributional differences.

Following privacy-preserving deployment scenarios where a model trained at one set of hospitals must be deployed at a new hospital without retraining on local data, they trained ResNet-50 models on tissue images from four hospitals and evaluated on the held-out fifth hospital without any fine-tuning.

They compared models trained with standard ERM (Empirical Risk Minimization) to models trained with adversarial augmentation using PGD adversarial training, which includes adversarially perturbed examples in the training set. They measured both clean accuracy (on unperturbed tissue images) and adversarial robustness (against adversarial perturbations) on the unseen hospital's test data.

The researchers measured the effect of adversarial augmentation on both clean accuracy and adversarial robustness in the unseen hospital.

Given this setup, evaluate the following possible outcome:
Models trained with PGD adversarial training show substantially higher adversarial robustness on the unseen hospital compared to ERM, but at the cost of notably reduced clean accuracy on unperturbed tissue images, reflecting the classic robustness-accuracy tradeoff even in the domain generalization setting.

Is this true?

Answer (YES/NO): NO